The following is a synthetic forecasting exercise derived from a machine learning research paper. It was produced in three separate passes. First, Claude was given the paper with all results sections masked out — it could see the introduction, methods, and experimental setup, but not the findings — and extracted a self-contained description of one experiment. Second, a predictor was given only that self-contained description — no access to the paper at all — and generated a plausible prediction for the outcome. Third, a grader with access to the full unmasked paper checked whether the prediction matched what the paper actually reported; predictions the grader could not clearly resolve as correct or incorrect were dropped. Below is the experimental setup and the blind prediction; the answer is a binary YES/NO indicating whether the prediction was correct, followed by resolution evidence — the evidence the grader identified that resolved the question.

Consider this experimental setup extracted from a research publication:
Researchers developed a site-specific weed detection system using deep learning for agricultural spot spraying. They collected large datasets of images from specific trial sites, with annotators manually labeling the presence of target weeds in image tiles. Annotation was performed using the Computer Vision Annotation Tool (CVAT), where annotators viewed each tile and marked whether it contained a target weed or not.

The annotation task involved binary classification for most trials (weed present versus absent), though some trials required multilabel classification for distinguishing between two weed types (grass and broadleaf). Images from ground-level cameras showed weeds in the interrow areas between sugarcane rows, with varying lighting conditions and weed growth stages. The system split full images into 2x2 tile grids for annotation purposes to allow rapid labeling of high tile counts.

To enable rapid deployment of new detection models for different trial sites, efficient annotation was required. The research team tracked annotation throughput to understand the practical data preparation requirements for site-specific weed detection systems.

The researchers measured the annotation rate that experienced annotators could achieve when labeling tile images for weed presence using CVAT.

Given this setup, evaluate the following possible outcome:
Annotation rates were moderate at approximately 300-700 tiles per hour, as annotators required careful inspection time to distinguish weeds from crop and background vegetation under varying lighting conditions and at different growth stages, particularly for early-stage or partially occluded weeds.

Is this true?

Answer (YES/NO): NO